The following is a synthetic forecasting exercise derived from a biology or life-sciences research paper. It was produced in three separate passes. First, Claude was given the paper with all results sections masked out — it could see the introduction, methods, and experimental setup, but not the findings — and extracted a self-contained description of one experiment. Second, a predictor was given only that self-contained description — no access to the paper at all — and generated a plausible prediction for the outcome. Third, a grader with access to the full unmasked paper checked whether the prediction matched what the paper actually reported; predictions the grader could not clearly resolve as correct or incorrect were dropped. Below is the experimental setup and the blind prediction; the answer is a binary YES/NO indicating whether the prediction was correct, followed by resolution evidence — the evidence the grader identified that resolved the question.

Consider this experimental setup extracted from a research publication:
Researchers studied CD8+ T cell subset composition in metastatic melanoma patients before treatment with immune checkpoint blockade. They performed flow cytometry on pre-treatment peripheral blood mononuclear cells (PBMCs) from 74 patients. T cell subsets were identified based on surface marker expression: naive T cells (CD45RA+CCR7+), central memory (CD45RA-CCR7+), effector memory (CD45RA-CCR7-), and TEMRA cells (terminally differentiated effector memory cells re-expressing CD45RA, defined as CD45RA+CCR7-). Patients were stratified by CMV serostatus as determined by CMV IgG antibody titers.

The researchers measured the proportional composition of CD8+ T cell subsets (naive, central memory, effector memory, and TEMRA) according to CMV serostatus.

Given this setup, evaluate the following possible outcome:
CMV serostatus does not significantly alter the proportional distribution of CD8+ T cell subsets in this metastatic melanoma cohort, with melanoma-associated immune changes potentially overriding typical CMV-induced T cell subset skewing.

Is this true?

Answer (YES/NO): NO